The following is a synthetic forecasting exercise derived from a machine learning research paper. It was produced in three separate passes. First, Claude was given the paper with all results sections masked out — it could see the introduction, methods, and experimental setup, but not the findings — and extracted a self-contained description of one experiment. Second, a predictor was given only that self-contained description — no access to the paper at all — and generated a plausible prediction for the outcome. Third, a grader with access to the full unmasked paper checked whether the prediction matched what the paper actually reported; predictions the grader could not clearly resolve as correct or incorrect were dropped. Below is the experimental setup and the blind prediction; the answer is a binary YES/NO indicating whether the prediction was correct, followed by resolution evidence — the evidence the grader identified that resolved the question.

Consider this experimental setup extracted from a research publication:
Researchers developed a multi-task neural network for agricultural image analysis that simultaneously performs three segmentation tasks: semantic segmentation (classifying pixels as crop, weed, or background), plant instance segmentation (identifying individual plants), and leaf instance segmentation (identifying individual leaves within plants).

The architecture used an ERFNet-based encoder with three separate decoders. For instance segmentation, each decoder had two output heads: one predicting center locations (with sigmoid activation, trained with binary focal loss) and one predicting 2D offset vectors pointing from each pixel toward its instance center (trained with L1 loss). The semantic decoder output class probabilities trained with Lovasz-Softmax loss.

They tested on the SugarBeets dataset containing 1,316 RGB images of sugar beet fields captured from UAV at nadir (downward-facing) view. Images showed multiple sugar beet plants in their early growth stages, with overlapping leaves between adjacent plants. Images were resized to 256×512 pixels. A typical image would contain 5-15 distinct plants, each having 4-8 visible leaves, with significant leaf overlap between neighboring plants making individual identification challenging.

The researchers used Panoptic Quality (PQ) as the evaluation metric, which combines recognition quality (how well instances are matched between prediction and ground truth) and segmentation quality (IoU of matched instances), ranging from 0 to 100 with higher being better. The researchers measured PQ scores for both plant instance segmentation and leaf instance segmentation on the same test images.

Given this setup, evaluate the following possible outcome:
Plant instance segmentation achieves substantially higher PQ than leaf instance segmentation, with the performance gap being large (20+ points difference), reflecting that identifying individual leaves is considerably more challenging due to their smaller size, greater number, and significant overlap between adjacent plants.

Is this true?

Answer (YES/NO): NO